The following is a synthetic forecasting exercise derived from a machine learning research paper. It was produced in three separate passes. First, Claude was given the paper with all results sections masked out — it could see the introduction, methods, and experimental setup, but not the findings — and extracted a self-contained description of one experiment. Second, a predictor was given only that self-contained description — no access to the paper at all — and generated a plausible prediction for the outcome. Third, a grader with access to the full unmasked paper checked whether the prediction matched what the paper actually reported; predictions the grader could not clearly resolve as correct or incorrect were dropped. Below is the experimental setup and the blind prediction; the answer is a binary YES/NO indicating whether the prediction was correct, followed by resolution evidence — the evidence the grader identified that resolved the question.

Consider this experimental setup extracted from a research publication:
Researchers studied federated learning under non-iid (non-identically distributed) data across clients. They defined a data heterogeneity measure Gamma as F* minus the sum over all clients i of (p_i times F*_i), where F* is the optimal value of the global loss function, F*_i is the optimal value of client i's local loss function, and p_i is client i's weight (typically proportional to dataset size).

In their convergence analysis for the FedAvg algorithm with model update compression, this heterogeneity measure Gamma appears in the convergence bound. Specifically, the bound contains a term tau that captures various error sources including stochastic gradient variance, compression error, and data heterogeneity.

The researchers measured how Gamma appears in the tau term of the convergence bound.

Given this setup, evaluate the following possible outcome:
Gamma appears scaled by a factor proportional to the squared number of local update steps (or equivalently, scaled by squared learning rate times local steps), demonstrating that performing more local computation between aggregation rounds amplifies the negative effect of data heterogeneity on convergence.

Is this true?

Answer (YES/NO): NO